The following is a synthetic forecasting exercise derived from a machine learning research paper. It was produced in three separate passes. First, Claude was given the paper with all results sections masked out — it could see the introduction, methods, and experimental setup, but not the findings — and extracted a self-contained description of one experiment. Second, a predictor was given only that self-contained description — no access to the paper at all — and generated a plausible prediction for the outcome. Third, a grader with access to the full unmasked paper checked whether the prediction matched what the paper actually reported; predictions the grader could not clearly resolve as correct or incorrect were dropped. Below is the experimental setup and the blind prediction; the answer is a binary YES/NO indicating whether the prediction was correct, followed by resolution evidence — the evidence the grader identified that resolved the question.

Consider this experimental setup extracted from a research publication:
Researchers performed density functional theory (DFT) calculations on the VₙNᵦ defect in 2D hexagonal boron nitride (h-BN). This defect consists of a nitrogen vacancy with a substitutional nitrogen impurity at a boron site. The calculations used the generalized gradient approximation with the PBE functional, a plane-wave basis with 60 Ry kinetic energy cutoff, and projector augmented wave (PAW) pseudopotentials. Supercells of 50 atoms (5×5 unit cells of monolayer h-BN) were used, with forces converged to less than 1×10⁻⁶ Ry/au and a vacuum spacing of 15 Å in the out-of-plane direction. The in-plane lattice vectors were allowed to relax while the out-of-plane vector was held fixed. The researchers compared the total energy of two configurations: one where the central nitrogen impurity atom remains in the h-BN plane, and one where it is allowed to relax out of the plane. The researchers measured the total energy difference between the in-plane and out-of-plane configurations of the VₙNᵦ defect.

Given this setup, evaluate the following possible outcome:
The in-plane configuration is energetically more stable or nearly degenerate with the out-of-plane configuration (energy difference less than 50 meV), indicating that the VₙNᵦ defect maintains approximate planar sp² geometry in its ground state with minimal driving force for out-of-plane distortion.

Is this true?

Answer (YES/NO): NO